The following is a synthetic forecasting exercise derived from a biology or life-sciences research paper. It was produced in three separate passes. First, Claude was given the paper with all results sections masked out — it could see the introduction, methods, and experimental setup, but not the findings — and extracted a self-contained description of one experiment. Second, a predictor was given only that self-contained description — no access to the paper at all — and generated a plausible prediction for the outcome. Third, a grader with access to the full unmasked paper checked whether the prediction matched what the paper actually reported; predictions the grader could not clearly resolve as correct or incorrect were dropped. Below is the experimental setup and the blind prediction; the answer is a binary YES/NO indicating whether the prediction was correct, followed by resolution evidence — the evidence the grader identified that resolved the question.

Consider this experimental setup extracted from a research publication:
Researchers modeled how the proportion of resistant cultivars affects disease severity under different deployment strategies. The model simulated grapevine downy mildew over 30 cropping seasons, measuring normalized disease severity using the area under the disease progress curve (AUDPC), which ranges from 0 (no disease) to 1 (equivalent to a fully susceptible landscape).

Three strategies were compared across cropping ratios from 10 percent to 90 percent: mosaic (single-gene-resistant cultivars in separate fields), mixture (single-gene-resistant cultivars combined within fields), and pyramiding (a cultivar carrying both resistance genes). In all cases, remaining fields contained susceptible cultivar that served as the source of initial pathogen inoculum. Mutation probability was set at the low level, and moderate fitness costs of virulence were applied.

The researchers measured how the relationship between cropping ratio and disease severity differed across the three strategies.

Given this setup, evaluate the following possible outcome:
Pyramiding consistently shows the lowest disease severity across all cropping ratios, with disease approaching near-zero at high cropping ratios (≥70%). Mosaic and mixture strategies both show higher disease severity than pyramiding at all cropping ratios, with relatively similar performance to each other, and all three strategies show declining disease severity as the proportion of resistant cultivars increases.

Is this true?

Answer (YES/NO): NO